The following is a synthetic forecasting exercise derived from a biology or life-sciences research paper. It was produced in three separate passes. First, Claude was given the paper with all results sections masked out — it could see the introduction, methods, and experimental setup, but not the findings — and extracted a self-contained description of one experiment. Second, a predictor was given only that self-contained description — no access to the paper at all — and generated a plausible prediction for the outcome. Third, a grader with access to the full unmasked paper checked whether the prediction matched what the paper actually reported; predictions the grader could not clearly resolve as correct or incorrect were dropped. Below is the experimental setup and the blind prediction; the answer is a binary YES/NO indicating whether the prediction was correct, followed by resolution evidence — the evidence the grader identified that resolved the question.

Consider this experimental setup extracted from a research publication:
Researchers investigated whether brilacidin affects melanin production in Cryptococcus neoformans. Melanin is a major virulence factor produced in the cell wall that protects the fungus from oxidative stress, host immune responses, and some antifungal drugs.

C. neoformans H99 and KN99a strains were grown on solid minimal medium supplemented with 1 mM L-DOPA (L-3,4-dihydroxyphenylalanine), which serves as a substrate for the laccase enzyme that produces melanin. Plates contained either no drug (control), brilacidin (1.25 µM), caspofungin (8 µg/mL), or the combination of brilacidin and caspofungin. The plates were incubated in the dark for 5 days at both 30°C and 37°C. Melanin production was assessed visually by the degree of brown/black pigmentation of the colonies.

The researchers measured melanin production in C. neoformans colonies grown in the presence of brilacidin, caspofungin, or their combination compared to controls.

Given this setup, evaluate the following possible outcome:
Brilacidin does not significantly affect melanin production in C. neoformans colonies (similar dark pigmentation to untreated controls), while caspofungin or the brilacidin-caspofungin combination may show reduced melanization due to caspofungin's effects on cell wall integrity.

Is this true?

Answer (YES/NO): NO